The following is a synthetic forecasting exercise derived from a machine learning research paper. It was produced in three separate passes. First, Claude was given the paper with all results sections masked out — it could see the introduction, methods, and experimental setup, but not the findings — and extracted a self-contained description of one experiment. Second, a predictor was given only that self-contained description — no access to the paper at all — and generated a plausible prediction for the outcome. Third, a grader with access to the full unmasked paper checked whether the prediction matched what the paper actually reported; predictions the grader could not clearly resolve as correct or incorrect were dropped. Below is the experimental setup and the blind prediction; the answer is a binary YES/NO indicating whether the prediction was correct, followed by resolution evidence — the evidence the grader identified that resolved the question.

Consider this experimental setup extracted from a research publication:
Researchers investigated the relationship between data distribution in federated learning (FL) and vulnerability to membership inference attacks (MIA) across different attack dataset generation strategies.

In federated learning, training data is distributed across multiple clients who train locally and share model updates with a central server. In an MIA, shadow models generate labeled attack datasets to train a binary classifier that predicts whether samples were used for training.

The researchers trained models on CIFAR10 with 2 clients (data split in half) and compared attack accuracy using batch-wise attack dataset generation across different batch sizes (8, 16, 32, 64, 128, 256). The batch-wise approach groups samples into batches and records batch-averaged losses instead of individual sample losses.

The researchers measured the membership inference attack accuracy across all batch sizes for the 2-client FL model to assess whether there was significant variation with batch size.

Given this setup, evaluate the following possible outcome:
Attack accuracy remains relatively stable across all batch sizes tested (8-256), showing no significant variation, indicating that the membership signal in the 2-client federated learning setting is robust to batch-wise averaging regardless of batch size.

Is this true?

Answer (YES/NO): YES